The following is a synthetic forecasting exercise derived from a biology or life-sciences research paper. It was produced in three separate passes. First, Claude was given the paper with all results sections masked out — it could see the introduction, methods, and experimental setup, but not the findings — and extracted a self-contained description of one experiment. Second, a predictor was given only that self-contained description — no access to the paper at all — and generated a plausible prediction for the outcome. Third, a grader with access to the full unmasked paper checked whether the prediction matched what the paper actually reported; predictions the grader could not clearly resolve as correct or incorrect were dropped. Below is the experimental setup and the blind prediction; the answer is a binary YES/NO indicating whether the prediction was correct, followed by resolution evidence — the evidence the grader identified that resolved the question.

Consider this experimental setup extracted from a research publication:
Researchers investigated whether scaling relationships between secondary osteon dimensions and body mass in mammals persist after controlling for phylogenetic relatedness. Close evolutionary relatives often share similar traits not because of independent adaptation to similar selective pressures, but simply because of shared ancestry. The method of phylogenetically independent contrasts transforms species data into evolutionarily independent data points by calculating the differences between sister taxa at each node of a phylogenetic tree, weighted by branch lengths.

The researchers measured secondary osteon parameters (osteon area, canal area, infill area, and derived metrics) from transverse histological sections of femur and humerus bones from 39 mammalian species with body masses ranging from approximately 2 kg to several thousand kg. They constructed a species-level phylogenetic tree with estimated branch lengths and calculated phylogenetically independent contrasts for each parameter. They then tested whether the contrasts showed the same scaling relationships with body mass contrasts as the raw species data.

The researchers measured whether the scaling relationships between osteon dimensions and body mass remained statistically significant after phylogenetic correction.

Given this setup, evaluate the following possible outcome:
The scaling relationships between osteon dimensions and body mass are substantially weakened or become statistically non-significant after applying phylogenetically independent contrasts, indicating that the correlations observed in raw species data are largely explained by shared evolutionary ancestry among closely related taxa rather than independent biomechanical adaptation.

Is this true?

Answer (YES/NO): NO